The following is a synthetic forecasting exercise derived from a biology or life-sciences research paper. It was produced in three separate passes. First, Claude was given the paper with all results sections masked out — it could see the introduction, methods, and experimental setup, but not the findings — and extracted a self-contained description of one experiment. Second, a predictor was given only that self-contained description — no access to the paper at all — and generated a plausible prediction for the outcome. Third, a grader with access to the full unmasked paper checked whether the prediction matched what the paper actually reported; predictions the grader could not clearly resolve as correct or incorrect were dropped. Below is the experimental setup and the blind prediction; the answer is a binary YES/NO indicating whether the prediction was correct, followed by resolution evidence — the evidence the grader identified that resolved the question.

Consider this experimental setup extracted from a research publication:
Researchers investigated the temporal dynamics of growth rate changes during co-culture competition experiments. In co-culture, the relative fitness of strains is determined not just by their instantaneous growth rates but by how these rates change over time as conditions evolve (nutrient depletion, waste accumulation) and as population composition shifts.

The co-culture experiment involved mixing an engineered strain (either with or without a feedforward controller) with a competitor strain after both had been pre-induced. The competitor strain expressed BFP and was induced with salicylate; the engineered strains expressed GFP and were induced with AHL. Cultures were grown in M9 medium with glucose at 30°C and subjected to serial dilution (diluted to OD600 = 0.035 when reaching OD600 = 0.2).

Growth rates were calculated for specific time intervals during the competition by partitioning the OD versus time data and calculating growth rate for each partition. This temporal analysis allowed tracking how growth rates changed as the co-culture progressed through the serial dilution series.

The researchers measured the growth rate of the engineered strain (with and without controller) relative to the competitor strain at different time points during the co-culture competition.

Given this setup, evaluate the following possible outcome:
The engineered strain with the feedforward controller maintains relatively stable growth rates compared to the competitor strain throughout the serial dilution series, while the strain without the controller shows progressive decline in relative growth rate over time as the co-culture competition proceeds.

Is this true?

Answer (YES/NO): YES